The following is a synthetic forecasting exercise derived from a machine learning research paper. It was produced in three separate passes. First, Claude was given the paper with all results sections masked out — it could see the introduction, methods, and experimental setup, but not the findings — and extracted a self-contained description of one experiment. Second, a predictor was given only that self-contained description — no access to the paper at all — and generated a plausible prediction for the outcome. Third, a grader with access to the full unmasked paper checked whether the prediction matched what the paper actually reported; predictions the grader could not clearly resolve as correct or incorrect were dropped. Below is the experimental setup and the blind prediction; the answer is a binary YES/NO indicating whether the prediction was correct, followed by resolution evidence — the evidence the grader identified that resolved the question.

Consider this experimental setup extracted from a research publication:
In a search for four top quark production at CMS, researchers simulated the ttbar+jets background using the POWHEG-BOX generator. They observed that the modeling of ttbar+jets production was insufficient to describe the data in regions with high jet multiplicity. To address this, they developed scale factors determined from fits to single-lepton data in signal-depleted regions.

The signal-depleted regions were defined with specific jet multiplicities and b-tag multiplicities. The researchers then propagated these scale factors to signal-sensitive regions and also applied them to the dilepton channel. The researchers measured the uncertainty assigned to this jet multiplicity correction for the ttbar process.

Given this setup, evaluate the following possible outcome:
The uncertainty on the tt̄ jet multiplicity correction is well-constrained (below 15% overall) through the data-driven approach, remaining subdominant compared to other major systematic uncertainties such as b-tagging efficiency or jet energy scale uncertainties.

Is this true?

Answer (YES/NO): NO